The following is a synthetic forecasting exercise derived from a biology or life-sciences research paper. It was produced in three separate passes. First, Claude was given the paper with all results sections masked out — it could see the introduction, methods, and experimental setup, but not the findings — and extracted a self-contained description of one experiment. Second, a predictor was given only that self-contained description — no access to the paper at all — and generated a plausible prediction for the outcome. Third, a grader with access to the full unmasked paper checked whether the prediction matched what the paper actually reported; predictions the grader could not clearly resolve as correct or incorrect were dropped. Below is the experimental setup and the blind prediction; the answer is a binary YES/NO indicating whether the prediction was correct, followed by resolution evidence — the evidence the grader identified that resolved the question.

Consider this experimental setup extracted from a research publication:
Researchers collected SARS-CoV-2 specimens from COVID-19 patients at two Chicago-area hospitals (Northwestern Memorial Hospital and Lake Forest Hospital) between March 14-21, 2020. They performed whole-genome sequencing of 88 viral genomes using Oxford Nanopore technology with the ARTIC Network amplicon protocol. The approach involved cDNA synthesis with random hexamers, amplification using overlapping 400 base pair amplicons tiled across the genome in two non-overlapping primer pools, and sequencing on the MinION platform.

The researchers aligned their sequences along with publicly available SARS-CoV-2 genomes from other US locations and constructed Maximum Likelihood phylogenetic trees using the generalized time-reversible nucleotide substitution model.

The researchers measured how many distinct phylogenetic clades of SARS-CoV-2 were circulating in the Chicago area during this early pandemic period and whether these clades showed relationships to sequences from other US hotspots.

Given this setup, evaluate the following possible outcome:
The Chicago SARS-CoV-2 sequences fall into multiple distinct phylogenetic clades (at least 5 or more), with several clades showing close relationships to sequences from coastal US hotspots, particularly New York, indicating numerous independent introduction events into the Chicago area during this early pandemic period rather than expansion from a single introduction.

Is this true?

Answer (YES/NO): NO